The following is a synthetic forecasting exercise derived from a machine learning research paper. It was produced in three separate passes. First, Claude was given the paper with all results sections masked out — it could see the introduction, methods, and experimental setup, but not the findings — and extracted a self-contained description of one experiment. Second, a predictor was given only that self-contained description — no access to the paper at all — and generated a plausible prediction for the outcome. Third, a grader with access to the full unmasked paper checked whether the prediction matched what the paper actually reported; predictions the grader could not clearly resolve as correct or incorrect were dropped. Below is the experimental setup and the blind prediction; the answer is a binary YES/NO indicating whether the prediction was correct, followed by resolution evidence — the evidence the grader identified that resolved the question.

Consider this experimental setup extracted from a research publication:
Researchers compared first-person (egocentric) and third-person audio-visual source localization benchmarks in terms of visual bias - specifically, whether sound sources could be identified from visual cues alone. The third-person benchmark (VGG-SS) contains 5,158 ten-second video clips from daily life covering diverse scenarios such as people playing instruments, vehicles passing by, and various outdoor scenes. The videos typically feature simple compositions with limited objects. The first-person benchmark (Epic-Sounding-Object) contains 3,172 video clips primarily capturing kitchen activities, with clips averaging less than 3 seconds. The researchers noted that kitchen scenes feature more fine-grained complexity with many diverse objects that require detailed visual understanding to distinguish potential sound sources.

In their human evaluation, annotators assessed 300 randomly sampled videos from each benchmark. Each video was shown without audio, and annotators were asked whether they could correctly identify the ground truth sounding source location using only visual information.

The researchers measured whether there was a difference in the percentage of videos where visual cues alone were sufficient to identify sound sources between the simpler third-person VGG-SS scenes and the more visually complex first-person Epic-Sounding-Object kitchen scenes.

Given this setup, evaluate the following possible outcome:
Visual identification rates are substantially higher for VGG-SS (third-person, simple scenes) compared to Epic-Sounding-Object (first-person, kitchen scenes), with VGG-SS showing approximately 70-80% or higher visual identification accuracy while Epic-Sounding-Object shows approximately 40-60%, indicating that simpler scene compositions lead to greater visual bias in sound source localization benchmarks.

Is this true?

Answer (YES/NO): NO